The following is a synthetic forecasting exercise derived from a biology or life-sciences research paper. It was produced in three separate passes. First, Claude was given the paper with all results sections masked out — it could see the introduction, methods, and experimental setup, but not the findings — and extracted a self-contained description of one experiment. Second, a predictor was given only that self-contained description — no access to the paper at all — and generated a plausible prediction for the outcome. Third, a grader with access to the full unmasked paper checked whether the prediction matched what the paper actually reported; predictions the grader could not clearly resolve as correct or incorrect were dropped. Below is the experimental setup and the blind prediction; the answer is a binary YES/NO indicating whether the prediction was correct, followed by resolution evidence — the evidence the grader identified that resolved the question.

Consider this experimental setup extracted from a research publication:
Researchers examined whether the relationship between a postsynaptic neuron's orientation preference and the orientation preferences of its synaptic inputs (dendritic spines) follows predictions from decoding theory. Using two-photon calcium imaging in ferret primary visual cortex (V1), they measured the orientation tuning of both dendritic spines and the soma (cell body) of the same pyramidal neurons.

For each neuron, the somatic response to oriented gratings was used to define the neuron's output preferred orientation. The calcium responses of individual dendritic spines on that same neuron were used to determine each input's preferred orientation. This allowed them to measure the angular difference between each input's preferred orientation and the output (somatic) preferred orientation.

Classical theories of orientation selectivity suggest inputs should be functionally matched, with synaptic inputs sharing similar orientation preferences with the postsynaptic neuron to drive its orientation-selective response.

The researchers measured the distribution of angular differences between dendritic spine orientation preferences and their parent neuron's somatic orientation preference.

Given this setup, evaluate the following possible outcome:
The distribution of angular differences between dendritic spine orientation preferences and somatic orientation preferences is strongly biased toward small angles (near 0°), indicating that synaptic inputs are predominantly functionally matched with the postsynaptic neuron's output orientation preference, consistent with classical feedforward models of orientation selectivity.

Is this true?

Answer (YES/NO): NO